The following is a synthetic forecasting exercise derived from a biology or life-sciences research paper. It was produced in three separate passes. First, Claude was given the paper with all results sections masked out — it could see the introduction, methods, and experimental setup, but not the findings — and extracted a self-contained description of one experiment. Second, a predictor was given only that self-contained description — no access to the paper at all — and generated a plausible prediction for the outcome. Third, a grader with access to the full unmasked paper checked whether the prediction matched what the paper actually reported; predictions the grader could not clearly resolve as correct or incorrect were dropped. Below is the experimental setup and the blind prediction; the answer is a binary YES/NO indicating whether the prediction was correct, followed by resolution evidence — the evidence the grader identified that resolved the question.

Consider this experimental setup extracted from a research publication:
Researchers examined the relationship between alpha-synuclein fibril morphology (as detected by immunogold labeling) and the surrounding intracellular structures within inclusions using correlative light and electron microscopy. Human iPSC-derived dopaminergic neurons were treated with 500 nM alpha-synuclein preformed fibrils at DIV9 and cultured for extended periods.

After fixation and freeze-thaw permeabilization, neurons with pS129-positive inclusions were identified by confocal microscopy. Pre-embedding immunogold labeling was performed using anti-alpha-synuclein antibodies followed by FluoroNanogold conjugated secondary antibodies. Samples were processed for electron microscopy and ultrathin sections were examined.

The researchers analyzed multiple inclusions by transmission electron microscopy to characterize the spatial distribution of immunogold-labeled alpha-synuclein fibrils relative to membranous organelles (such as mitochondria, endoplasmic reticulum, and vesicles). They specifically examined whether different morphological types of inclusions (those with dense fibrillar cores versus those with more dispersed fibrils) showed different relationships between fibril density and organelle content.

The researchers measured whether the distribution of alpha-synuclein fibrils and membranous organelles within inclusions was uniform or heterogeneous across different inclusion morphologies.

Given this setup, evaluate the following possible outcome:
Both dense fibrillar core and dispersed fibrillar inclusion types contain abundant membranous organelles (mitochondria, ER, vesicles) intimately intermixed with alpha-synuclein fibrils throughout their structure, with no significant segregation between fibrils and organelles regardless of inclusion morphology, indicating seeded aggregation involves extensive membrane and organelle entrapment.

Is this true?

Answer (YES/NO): NO